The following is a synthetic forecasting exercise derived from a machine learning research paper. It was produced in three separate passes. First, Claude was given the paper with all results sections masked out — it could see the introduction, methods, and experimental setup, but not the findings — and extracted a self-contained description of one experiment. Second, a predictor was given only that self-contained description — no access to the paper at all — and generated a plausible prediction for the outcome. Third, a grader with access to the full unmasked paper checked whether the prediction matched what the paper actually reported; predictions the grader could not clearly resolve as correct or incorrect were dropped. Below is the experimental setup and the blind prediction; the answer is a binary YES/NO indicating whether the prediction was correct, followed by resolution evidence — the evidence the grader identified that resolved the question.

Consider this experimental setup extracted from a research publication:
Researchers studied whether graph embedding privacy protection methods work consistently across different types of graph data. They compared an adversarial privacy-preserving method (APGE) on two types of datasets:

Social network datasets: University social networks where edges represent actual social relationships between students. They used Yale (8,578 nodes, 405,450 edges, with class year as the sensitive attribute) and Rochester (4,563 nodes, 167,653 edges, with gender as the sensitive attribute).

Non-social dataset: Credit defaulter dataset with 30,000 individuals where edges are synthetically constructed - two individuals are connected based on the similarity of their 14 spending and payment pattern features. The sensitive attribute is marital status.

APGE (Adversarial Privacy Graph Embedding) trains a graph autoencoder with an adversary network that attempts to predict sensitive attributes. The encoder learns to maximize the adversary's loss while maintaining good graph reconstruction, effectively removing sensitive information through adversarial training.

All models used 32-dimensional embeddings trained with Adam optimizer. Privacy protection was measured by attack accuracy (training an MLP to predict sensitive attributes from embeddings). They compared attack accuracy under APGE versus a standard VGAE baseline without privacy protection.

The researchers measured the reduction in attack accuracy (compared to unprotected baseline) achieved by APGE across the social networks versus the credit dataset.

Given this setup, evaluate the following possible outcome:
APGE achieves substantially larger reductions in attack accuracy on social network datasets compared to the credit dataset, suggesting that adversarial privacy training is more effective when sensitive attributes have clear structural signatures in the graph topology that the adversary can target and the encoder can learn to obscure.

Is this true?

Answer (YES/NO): YES